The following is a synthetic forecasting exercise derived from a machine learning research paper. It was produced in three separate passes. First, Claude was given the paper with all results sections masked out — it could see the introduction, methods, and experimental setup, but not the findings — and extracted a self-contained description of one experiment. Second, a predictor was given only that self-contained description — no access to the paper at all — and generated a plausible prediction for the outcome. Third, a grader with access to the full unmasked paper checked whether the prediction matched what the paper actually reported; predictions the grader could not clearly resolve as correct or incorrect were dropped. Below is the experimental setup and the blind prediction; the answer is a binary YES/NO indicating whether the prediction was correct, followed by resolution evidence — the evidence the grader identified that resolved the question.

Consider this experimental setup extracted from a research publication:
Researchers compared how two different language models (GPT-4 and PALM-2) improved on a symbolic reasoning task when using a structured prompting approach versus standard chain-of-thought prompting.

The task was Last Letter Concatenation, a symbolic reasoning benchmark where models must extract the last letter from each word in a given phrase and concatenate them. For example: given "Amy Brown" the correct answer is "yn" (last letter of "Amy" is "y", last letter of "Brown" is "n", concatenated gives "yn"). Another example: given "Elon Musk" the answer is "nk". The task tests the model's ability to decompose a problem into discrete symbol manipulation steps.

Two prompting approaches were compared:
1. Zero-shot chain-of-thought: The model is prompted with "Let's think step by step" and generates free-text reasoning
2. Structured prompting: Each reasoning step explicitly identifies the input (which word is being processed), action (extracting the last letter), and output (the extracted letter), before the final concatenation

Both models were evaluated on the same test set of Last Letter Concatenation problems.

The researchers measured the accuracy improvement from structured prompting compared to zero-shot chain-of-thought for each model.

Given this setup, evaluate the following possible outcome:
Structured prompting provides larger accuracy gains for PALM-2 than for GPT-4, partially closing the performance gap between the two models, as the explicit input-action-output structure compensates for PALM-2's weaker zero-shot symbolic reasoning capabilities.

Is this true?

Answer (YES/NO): YES